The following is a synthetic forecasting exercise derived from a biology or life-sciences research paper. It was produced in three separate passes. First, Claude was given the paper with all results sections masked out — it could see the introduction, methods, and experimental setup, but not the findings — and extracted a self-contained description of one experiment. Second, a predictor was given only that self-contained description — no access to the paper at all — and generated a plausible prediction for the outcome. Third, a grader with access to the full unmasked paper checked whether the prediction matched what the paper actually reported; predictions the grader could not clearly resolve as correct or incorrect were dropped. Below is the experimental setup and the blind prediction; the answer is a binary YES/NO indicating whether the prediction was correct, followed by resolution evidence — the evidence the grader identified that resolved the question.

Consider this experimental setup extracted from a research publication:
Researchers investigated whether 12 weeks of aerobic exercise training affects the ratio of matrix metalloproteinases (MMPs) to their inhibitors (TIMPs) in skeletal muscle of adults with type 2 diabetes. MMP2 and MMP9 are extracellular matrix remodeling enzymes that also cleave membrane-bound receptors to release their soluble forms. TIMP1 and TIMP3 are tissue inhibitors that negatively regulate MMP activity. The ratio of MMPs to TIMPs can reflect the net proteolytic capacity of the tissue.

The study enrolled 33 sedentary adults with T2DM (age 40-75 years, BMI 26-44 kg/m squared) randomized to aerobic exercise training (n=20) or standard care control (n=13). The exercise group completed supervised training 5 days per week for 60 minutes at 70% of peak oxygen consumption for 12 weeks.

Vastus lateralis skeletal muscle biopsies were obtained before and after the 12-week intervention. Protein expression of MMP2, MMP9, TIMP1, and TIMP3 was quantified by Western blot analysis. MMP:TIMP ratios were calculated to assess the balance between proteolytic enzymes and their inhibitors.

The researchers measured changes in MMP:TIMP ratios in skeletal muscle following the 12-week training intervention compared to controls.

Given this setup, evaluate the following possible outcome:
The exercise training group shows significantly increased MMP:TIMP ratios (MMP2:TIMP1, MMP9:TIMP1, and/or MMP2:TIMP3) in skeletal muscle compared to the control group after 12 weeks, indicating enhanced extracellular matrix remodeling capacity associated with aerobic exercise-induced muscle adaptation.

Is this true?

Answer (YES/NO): NO